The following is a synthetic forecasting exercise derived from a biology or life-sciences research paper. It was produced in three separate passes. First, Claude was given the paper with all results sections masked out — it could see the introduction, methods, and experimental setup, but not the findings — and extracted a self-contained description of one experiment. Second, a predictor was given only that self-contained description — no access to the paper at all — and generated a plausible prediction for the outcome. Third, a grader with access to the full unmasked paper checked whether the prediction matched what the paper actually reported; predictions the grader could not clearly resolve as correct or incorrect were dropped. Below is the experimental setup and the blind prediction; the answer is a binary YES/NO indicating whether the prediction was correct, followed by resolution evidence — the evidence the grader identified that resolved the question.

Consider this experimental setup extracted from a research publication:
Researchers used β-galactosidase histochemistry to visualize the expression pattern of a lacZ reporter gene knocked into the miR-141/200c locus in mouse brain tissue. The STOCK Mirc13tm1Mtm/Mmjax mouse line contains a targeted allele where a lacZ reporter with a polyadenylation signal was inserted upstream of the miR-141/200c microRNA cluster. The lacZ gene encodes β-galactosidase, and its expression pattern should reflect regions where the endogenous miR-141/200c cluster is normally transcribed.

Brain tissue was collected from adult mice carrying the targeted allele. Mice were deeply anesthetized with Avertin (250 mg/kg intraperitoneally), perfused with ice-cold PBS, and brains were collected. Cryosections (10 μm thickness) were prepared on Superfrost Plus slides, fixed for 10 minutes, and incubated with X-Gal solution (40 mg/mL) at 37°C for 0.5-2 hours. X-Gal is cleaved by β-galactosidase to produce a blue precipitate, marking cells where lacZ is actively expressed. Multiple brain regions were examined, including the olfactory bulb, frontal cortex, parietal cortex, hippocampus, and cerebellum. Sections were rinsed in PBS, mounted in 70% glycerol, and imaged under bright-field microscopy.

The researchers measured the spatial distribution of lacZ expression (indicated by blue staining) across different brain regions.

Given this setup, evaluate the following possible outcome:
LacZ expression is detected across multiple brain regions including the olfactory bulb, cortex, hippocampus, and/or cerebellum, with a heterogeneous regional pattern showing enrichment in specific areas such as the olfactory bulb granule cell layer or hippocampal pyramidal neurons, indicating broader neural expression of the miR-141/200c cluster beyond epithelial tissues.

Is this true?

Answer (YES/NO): NO